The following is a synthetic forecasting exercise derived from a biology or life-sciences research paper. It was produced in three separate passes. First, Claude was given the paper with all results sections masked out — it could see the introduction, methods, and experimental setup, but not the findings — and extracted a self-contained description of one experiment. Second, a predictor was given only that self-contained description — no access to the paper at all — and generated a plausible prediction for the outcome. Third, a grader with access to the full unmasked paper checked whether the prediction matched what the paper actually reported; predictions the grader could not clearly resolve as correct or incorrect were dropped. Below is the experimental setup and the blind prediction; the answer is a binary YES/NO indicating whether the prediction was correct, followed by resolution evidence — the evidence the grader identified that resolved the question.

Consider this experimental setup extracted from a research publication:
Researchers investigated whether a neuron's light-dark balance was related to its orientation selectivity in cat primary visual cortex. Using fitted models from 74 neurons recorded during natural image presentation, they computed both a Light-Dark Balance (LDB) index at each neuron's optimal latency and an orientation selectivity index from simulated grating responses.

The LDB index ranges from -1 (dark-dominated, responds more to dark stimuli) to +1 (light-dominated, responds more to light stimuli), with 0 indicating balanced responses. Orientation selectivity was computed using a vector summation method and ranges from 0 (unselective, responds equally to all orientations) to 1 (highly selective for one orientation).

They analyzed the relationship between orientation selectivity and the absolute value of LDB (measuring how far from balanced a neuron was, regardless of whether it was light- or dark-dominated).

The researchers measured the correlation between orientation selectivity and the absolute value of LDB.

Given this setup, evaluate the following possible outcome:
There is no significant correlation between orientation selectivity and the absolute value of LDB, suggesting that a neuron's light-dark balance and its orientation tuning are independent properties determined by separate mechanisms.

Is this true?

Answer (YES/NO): NO